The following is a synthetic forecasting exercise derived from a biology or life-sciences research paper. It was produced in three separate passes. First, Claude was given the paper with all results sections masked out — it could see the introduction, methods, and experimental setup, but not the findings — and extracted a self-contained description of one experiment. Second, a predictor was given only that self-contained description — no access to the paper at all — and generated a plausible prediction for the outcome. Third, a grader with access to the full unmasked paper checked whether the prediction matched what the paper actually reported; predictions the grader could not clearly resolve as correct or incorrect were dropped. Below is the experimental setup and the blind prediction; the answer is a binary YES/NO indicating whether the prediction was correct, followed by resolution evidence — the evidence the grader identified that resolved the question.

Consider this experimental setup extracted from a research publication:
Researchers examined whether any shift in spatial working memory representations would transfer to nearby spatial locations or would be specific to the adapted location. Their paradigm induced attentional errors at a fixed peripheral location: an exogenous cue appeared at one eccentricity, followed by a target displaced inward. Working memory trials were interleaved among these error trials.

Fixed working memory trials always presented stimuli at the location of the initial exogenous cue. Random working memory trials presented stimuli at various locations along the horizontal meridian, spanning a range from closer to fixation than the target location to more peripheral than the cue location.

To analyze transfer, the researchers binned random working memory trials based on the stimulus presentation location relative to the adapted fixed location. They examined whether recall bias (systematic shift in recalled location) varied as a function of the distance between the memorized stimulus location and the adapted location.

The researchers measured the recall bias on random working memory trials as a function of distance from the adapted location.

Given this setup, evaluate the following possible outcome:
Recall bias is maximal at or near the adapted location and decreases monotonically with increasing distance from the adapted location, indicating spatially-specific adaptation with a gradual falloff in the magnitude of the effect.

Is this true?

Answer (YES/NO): YES